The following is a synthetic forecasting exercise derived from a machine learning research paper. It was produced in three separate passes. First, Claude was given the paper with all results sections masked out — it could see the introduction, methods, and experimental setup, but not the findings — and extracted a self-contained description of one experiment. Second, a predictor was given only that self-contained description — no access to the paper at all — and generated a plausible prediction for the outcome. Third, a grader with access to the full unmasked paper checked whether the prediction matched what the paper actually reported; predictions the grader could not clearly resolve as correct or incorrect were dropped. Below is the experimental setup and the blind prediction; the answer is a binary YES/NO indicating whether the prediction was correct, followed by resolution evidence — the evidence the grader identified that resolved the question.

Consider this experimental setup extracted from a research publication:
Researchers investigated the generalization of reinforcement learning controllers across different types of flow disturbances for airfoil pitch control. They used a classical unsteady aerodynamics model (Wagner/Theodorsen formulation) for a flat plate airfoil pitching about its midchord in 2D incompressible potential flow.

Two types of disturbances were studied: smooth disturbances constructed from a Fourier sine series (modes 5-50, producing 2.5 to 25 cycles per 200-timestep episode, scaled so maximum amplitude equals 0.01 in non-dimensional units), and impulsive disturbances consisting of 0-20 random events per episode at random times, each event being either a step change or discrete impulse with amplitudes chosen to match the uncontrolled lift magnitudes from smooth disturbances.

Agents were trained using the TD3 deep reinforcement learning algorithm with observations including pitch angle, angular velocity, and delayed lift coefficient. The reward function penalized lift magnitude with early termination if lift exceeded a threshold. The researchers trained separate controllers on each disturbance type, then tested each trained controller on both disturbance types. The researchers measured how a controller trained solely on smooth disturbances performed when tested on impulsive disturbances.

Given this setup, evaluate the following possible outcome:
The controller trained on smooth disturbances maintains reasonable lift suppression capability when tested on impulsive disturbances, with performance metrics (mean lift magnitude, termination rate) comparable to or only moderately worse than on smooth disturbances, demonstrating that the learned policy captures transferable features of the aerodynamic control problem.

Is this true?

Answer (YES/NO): NO